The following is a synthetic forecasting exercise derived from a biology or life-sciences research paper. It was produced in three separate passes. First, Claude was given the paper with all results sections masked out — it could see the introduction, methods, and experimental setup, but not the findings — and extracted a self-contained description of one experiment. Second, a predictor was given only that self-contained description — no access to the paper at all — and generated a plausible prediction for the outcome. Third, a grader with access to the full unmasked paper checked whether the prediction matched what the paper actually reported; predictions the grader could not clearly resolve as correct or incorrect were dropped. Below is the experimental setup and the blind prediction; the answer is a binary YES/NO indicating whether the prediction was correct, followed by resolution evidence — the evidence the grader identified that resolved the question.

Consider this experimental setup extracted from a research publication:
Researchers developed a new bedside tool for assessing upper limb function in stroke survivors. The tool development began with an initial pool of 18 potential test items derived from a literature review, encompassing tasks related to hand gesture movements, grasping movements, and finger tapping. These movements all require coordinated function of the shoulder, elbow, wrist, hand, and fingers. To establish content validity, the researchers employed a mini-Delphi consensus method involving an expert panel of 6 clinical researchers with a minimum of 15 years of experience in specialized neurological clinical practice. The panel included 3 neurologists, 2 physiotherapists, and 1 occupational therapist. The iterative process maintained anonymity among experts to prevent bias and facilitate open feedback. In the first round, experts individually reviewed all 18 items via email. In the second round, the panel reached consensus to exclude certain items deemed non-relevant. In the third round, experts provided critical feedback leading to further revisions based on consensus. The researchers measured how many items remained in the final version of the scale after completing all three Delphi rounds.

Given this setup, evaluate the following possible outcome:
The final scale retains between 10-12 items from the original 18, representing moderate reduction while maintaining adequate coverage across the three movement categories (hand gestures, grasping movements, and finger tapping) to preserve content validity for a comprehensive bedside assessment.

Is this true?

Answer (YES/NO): YES